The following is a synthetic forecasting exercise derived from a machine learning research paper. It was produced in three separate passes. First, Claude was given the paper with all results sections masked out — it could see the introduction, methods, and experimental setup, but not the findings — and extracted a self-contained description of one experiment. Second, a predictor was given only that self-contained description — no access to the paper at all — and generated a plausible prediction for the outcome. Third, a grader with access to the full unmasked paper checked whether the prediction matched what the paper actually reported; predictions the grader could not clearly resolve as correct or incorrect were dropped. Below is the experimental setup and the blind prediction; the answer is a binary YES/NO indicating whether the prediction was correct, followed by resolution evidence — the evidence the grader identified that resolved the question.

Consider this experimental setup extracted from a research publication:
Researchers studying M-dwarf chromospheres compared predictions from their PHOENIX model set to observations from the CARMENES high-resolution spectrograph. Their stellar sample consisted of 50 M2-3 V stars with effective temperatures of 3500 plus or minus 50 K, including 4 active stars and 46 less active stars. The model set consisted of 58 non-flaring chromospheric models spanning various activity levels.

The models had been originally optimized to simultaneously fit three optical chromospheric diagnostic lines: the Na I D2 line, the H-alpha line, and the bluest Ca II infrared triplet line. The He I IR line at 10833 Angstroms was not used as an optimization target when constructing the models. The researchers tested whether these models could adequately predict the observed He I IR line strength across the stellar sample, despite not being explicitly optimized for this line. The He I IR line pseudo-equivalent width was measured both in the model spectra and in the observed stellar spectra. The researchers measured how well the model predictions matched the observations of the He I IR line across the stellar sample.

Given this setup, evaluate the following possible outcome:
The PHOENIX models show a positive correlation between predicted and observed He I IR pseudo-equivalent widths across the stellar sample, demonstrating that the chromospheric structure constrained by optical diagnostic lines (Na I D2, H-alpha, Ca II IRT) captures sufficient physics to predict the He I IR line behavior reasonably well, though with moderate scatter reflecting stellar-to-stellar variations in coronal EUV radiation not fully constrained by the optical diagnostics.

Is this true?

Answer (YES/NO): YES